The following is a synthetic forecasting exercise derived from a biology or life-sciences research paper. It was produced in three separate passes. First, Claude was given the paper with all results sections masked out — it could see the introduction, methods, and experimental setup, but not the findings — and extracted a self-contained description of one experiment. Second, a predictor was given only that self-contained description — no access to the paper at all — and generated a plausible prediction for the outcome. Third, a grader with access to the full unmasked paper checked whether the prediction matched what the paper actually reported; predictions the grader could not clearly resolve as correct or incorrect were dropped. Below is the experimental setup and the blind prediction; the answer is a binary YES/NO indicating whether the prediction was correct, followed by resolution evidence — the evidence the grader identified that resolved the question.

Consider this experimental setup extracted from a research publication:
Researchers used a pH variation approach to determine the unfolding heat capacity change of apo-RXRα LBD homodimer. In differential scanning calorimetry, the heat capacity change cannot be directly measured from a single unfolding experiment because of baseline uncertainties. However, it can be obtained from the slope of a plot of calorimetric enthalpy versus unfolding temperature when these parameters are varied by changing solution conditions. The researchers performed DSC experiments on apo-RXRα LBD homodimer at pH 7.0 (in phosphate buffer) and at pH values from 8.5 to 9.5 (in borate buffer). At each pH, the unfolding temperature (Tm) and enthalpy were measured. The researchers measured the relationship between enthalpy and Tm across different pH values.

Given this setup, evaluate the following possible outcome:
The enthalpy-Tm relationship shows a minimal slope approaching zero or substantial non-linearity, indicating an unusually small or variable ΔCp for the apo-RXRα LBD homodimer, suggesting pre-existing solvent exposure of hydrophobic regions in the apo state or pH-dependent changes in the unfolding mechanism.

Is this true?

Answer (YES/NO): NO